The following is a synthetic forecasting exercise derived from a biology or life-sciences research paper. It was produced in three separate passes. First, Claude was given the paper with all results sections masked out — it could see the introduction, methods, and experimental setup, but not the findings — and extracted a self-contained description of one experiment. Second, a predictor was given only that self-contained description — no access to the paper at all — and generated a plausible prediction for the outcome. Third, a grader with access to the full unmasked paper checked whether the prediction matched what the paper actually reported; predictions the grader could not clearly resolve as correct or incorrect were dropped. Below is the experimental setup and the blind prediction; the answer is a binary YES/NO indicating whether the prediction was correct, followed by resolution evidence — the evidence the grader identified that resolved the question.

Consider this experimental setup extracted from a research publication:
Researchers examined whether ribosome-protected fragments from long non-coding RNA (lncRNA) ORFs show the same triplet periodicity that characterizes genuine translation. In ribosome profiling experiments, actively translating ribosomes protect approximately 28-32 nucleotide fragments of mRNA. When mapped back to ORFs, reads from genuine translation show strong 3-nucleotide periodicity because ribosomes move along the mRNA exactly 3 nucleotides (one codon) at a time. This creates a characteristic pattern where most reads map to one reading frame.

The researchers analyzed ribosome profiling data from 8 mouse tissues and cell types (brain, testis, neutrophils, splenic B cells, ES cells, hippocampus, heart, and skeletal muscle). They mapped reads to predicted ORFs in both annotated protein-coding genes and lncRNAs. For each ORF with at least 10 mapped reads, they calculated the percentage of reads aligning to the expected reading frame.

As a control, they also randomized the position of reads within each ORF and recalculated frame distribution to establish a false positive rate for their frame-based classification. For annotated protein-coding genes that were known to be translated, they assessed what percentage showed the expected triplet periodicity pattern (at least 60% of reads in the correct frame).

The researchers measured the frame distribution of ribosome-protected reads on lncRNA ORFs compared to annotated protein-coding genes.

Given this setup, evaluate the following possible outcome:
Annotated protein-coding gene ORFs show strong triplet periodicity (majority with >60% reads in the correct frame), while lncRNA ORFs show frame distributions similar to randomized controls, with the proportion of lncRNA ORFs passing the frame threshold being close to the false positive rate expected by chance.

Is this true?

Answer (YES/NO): NO